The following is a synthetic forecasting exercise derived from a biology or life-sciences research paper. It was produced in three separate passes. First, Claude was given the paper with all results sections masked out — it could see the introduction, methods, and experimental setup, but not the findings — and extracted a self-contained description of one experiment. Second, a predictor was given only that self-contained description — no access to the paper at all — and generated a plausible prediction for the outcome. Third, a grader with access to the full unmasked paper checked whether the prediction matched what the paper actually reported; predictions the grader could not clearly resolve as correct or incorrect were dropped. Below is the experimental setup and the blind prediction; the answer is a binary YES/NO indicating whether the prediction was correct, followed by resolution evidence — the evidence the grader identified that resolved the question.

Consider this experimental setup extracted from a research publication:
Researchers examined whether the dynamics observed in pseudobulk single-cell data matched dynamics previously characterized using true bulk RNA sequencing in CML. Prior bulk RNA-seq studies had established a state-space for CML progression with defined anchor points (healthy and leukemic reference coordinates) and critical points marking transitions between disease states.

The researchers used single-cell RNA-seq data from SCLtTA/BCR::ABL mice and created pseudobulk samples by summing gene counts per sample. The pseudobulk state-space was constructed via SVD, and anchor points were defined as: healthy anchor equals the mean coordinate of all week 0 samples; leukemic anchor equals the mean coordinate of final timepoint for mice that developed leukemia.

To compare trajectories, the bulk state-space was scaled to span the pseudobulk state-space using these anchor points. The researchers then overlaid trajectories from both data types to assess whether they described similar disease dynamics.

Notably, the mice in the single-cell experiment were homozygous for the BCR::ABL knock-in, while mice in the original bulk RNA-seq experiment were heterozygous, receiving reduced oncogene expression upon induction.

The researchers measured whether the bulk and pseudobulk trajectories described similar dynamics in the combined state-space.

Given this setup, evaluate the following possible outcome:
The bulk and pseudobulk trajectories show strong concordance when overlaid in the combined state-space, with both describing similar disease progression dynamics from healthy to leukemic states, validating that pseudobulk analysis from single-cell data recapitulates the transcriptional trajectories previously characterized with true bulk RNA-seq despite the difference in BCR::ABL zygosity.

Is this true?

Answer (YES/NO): YES